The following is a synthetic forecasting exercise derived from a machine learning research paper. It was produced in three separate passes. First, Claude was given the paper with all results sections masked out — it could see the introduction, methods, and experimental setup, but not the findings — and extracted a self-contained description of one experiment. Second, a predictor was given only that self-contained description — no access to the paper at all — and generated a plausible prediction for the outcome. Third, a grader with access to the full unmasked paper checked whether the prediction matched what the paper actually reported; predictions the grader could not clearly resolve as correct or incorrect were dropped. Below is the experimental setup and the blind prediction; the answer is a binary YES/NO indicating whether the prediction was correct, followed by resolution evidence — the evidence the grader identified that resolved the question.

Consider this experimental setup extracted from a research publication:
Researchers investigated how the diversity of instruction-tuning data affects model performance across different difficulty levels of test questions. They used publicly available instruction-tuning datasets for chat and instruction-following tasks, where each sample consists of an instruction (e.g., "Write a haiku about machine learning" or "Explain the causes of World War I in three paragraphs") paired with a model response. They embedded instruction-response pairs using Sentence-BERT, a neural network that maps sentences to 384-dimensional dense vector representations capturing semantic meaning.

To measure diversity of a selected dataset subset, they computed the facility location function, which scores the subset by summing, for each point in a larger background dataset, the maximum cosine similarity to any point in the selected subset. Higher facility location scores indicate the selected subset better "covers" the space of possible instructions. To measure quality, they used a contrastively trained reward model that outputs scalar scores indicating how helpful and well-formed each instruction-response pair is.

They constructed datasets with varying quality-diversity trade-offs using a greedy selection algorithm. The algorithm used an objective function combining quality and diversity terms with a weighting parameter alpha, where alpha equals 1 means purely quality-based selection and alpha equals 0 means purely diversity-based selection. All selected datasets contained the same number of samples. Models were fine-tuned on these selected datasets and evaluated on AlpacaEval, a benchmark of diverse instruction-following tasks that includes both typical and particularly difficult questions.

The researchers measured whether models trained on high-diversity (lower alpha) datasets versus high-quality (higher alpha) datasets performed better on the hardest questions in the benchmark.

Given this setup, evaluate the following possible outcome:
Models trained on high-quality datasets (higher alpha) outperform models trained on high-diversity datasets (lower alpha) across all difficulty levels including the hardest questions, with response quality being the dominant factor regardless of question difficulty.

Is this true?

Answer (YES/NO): NO